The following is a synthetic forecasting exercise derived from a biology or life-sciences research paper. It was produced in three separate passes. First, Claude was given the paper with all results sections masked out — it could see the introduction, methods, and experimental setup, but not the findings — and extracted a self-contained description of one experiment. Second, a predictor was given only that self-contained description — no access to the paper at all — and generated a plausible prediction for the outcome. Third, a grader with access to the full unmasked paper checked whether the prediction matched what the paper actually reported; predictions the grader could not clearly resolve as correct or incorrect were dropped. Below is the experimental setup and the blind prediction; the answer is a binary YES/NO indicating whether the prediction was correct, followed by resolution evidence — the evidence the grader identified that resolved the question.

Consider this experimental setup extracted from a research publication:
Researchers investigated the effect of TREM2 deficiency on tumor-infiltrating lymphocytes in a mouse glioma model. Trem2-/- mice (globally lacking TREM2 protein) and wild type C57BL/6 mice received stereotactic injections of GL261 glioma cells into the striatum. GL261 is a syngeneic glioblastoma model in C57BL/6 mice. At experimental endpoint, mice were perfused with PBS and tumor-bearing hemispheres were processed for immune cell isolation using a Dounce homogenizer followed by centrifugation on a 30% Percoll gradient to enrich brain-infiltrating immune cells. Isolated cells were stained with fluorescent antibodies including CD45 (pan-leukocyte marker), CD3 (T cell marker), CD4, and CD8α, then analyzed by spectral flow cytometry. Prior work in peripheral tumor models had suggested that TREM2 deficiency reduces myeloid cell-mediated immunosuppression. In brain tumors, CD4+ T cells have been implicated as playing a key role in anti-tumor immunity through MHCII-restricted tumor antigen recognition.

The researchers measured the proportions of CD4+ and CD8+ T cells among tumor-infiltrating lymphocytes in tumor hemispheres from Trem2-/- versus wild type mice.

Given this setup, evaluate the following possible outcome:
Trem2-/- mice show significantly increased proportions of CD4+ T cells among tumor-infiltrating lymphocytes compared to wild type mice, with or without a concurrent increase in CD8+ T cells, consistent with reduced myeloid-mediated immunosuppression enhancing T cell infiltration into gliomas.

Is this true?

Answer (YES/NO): NO